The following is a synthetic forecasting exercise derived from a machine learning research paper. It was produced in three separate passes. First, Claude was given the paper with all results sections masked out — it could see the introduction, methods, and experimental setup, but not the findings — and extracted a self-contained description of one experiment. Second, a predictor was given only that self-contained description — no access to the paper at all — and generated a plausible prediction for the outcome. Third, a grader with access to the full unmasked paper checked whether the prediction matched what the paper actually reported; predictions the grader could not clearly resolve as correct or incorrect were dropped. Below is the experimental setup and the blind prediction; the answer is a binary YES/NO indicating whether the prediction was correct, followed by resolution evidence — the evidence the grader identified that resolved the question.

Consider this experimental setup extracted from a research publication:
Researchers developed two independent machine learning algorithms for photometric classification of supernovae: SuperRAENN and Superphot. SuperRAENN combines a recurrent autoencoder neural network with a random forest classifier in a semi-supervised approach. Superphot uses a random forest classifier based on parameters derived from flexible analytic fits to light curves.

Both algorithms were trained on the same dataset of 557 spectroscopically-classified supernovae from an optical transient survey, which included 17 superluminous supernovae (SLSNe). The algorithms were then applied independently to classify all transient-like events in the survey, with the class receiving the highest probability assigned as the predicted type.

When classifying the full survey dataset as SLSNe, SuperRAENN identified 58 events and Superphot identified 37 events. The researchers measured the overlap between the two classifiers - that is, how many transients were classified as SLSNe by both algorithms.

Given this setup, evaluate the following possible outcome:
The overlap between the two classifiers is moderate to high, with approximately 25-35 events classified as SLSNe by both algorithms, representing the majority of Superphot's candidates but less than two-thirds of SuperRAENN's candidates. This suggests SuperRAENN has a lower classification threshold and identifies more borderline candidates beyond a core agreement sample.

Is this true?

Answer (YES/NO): YES